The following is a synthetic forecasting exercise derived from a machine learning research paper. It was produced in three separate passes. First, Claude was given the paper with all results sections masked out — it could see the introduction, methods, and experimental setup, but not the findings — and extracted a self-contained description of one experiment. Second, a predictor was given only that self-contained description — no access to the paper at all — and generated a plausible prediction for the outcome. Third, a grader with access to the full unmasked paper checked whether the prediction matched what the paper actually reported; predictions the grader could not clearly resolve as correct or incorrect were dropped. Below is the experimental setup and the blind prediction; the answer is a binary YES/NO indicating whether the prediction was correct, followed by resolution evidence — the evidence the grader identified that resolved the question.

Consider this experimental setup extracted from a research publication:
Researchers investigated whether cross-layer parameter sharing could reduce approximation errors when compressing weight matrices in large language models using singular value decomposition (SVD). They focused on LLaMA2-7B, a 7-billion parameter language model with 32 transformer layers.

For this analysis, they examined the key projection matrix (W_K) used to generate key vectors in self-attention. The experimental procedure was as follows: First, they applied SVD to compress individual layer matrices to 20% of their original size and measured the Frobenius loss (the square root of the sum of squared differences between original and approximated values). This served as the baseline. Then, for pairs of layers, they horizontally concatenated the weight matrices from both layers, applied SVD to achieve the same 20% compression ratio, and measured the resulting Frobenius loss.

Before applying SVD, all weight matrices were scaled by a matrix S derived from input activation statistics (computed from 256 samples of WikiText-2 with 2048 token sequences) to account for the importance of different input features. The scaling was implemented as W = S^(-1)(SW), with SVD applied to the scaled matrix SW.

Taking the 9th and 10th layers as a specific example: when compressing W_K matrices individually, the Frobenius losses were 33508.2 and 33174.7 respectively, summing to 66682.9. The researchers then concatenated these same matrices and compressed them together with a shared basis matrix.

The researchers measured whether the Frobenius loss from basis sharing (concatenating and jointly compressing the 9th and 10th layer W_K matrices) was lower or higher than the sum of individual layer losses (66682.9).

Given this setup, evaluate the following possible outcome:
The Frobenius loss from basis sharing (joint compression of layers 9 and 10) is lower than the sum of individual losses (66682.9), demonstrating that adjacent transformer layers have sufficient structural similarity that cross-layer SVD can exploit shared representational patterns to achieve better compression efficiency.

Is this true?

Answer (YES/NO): YES